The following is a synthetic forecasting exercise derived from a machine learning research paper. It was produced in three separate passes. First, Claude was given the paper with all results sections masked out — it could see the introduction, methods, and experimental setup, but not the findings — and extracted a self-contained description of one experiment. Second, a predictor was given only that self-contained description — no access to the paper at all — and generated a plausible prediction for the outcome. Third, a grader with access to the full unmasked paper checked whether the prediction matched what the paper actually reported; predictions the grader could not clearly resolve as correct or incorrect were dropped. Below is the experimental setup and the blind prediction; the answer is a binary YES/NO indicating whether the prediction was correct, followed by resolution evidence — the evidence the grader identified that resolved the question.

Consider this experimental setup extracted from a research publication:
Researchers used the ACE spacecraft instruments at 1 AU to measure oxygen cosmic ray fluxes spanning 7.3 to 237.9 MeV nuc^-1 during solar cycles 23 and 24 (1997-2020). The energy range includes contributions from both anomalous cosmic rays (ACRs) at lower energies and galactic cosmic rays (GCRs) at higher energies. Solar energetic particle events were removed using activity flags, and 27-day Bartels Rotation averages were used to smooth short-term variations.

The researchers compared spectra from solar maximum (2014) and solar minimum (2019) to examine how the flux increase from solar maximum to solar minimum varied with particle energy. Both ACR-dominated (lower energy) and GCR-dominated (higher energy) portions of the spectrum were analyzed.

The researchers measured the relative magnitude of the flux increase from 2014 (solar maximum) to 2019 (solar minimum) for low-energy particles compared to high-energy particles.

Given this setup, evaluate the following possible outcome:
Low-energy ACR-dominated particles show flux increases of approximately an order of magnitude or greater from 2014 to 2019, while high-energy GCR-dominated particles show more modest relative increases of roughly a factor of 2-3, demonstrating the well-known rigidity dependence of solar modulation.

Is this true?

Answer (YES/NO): NO